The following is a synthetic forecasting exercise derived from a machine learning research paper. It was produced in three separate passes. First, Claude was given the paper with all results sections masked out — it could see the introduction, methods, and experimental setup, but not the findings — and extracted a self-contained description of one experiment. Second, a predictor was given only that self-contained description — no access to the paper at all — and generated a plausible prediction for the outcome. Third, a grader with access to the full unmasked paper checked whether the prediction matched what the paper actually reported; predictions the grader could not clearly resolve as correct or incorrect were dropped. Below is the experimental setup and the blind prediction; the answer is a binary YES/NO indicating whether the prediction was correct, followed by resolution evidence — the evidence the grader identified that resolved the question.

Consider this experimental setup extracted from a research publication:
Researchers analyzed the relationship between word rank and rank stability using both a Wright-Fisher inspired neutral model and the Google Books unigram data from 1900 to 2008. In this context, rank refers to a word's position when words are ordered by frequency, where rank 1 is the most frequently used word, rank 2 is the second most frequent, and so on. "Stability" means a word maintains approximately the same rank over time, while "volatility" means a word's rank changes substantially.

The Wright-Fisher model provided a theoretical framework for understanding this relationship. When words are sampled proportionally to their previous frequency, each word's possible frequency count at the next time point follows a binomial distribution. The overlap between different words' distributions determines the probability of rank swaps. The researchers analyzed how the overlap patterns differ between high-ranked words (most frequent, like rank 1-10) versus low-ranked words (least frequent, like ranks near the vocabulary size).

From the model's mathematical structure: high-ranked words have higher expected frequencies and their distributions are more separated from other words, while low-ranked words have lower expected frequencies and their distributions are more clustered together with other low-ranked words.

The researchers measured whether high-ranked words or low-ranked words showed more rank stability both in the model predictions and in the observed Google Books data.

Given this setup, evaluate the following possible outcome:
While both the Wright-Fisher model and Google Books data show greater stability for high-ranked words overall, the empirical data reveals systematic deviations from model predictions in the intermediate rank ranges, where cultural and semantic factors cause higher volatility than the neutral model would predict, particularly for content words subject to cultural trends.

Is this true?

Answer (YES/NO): NO